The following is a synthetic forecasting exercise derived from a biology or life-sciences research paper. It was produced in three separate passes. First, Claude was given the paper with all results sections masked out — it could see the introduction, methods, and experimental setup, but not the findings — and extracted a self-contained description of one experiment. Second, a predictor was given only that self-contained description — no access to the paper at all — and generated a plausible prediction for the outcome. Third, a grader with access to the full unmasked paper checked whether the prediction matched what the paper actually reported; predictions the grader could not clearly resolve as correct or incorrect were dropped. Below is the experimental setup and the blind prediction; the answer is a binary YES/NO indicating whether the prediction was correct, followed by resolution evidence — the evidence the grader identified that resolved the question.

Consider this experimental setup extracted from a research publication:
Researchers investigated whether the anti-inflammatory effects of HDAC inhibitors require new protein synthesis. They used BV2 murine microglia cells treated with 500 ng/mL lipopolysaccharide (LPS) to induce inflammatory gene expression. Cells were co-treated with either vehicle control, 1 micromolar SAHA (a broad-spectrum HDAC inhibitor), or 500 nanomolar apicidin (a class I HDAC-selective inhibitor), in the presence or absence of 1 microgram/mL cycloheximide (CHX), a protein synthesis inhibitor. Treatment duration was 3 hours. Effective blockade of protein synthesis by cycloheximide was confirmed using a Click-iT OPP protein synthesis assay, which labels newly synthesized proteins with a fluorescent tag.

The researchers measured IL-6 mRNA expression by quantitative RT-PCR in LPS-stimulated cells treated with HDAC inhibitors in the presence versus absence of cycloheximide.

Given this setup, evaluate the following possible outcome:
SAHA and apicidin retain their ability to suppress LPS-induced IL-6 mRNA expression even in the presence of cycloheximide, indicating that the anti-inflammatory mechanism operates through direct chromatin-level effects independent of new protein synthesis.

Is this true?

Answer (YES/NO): NO